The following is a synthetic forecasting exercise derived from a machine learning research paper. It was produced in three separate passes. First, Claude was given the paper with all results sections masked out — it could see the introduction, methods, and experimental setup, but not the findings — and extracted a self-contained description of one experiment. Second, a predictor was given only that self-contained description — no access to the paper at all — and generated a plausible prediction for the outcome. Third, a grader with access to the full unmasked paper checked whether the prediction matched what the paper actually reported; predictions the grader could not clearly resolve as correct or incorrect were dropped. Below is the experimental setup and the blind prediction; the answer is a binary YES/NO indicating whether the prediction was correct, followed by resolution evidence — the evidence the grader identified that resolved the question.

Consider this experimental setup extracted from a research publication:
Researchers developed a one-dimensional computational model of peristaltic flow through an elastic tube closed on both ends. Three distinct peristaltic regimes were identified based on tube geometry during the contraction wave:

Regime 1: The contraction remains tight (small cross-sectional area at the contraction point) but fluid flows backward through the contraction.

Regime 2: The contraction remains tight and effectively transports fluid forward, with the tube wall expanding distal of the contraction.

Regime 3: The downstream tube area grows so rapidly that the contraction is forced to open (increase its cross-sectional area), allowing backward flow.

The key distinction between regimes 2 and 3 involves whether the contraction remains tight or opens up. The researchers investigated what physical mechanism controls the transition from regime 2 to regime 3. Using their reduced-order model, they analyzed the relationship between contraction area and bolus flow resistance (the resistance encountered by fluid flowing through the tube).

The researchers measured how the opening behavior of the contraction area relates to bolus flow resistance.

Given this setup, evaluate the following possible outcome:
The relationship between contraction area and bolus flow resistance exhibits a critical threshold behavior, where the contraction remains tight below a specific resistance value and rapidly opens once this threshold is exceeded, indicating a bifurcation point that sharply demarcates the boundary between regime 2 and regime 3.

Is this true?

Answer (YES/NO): NO